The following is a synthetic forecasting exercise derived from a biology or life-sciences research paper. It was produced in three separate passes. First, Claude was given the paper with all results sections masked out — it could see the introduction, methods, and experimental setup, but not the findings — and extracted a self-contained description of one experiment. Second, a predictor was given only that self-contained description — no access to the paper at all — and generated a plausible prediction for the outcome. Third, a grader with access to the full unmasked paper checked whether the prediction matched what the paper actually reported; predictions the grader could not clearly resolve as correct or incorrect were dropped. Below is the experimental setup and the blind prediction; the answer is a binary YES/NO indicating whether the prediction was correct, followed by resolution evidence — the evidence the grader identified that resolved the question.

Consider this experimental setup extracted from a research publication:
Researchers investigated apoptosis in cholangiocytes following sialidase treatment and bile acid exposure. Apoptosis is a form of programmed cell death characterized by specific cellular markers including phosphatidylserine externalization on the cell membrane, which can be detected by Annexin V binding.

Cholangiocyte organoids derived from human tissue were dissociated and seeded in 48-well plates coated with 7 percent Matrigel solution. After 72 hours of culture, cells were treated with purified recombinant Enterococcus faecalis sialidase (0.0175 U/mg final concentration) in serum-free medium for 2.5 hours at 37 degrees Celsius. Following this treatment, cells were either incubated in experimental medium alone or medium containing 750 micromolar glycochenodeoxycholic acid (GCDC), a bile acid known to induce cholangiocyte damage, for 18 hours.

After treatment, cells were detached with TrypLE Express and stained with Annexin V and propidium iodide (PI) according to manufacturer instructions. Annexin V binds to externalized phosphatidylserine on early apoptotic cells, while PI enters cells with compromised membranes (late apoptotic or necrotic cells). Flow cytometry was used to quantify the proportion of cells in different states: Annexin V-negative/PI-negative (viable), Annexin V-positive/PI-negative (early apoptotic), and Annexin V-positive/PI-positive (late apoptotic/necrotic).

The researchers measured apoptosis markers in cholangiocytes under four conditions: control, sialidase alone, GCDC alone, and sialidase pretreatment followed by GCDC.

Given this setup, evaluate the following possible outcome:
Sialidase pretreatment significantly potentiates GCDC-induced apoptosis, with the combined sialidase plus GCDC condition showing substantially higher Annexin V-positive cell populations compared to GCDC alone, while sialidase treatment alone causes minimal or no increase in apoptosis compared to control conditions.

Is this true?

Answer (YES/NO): NO